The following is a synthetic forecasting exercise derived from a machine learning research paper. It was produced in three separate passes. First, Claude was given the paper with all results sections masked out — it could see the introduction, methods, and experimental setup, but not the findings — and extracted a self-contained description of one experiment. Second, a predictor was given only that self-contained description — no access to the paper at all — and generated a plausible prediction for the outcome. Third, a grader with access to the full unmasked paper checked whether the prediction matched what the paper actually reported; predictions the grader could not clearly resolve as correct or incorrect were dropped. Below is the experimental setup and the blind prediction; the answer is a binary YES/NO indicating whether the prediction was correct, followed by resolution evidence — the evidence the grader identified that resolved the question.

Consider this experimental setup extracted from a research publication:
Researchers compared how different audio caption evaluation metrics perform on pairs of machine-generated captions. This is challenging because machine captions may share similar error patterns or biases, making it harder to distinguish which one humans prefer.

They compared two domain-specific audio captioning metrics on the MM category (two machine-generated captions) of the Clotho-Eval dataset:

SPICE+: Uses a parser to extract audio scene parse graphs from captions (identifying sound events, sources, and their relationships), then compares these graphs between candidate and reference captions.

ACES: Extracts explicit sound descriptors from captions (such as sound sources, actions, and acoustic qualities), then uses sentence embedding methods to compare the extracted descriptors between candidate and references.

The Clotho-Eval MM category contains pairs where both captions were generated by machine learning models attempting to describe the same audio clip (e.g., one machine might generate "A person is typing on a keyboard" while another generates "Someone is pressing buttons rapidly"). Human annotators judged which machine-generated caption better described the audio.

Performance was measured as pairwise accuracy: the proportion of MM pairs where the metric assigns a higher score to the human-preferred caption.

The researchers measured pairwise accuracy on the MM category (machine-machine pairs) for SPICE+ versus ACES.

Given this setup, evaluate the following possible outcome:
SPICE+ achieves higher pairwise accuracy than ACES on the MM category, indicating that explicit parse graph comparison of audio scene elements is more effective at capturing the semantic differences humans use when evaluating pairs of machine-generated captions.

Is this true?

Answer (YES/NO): NO